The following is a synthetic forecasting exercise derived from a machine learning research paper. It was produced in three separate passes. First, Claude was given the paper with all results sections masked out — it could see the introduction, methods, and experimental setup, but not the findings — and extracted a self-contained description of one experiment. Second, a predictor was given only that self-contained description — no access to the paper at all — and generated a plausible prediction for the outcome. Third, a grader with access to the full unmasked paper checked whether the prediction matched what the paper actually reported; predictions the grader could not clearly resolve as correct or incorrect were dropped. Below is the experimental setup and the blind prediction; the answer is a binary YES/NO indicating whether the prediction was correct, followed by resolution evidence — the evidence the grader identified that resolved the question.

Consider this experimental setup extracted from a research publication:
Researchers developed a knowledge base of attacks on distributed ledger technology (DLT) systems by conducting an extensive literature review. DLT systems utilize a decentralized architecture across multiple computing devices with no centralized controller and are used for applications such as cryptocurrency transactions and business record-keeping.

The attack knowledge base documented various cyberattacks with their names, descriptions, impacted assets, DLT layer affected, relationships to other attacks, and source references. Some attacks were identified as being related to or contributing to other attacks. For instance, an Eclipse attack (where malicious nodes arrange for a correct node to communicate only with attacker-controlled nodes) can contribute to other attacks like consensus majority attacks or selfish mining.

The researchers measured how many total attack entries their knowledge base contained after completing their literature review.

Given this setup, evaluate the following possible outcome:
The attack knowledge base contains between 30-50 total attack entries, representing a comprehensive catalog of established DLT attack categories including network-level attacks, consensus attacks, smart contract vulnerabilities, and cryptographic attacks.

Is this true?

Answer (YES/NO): NO